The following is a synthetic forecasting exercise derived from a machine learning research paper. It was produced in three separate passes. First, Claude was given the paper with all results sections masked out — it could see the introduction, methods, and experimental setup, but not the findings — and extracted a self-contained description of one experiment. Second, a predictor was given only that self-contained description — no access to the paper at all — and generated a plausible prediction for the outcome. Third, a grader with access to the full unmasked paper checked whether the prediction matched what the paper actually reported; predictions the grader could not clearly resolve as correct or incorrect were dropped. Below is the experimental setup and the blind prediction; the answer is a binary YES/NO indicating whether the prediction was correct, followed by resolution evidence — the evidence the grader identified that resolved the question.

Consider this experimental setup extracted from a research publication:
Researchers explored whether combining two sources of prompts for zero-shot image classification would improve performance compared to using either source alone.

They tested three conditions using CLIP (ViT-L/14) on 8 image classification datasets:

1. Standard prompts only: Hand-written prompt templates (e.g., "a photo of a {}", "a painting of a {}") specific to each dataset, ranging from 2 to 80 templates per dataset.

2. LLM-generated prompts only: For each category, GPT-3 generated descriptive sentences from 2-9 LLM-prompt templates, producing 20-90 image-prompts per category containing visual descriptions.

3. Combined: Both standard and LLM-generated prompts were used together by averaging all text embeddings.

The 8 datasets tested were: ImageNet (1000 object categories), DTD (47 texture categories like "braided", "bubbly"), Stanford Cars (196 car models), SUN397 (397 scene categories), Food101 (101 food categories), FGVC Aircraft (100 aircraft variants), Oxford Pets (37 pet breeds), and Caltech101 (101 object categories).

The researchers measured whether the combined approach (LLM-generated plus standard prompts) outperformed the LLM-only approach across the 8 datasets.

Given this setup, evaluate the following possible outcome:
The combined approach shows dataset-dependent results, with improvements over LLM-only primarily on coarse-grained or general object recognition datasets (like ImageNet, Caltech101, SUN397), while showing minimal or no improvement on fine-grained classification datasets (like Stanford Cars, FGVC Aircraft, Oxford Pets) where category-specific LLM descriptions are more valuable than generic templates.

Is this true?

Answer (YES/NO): NO